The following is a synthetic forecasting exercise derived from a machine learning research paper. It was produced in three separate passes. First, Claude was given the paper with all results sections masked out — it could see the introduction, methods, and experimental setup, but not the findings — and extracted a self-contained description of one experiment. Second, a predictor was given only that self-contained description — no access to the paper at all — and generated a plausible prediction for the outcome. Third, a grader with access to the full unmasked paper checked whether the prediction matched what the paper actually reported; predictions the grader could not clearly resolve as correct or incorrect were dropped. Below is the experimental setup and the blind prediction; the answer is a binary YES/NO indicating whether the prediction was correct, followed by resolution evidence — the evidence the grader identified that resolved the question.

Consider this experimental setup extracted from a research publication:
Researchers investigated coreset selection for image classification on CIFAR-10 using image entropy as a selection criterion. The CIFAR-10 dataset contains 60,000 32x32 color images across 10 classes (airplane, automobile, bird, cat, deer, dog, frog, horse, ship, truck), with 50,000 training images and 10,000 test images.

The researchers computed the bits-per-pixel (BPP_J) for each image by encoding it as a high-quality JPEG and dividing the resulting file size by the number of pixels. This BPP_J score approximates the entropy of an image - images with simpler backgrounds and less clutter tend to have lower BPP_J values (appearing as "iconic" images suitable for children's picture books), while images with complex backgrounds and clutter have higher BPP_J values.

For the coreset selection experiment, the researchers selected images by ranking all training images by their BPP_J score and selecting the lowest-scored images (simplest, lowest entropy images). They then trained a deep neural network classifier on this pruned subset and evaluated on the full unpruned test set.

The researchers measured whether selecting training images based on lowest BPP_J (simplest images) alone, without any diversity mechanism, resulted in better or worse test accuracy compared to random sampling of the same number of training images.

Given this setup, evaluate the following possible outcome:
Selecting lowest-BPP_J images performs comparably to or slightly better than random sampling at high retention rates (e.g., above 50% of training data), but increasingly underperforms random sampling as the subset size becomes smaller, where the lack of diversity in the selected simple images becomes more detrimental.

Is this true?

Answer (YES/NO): NO